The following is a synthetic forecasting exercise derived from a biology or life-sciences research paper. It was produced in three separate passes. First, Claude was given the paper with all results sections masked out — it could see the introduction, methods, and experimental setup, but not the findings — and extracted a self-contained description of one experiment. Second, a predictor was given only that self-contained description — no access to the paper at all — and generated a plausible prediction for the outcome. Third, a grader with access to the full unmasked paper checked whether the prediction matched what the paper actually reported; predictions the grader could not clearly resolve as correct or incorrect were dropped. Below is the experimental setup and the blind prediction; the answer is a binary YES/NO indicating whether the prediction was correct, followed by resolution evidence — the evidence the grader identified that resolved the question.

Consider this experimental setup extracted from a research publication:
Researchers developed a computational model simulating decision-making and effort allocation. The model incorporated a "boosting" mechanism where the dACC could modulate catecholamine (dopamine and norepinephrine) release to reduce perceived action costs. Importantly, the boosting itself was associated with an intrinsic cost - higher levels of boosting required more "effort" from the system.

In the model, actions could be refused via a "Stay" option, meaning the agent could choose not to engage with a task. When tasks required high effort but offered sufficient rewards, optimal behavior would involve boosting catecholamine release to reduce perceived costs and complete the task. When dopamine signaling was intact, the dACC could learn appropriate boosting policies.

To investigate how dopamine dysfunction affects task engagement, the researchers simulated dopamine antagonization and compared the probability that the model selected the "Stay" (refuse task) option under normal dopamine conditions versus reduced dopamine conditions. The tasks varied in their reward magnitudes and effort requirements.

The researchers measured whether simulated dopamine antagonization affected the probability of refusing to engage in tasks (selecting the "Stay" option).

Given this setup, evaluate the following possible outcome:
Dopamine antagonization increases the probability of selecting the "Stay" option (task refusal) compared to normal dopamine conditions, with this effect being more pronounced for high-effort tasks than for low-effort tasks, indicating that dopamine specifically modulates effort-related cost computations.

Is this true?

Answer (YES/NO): YES